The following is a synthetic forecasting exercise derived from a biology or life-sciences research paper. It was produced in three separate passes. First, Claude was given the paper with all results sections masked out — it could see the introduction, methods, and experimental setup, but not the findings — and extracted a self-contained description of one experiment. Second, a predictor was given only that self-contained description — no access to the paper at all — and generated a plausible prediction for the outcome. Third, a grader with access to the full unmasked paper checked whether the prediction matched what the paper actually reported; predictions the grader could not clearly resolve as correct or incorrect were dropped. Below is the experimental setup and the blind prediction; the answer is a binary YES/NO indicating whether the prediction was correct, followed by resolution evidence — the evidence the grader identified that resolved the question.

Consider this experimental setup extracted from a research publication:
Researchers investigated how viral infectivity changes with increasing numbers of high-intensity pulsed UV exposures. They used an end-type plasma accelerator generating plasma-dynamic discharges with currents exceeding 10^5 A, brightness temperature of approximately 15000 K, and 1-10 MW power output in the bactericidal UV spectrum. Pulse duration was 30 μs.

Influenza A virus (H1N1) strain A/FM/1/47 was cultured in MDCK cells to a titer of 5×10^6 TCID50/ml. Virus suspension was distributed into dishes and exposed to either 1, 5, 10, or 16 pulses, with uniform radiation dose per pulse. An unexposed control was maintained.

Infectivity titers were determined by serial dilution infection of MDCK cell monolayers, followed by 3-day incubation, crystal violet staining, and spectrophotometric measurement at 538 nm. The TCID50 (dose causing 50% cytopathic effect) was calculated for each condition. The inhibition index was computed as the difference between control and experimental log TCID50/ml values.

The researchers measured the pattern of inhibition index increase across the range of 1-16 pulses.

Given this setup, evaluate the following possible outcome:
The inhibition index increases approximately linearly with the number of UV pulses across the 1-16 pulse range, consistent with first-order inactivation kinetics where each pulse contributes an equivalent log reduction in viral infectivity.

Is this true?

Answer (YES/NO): NO